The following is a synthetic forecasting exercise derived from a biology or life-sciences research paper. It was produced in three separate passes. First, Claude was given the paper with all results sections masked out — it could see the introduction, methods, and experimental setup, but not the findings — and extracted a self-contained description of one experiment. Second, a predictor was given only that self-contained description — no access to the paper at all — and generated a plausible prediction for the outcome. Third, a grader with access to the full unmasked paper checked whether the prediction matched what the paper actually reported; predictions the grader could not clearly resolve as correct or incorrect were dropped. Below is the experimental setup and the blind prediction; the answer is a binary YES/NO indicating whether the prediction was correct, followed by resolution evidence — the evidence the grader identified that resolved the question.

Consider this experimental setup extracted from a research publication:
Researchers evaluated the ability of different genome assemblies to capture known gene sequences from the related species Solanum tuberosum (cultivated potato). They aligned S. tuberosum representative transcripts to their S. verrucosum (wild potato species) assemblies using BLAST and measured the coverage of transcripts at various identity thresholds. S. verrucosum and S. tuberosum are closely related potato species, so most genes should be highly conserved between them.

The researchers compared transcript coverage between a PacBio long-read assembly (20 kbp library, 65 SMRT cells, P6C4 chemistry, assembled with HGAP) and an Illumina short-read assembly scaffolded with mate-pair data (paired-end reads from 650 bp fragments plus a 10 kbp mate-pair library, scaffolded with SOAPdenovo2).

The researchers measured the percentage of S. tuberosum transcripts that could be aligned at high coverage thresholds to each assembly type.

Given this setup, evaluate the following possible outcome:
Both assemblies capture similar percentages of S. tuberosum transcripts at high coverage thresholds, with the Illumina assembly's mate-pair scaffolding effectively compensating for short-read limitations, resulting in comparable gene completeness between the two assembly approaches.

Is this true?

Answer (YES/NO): YES